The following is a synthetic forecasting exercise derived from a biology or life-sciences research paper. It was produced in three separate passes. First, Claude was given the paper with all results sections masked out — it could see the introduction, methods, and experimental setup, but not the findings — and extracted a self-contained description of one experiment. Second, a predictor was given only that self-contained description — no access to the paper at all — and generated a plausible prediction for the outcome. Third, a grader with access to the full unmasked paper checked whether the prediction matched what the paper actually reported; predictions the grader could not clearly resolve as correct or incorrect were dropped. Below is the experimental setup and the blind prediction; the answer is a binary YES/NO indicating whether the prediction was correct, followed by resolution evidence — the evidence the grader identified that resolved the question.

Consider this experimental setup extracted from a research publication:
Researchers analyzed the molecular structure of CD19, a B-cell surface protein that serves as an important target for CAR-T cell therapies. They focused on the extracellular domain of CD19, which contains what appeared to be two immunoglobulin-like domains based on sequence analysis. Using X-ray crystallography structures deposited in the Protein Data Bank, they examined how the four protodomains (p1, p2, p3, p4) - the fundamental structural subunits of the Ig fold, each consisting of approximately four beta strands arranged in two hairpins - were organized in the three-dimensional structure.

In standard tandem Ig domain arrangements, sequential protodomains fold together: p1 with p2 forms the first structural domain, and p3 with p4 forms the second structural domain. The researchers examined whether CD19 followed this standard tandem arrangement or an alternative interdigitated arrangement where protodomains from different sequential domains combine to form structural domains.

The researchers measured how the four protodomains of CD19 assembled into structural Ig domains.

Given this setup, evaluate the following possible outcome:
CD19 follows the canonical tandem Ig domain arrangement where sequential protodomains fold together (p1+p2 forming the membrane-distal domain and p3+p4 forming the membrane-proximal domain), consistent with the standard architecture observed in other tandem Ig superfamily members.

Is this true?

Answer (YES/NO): NO